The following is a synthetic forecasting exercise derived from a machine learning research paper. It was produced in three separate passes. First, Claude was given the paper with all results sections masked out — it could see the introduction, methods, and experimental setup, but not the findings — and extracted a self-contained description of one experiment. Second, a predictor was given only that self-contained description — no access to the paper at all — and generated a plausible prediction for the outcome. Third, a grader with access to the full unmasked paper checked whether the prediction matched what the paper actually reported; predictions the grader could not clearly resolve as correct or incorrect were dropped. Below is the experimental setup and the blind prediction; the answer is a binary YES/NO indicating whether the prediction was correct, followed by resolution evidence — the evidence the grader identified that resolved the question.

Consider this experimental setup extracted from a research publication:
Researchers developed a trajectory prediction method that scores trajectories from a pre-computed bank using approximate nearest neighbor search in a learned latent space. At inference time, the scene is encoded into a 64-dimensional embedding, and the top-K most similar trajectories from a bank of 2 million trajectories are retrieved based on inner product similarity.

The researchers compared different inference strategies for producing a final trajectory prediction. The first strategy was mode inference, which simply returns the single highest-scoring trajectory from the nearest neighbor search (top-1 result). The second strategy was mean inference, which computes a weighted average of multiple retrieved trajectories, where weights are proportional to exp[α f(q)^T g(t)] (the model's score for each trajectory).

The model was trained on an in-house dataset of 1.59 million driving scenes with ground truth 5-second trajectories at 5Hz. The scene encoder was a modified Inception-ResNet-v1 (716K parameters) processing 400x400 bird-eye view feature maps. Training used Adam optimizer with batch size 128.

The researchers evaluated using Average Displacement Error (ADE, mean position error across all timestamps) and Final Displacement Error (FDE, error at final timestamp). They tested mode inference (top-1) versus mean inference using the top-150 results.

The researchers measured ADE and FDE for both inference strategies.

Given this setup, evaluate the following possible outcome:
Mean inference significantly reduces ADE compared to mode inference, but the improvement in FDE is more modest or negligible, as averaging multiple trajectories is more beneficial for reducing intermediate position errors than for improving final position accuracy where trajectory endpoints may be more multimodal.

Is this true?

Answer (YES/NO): NO